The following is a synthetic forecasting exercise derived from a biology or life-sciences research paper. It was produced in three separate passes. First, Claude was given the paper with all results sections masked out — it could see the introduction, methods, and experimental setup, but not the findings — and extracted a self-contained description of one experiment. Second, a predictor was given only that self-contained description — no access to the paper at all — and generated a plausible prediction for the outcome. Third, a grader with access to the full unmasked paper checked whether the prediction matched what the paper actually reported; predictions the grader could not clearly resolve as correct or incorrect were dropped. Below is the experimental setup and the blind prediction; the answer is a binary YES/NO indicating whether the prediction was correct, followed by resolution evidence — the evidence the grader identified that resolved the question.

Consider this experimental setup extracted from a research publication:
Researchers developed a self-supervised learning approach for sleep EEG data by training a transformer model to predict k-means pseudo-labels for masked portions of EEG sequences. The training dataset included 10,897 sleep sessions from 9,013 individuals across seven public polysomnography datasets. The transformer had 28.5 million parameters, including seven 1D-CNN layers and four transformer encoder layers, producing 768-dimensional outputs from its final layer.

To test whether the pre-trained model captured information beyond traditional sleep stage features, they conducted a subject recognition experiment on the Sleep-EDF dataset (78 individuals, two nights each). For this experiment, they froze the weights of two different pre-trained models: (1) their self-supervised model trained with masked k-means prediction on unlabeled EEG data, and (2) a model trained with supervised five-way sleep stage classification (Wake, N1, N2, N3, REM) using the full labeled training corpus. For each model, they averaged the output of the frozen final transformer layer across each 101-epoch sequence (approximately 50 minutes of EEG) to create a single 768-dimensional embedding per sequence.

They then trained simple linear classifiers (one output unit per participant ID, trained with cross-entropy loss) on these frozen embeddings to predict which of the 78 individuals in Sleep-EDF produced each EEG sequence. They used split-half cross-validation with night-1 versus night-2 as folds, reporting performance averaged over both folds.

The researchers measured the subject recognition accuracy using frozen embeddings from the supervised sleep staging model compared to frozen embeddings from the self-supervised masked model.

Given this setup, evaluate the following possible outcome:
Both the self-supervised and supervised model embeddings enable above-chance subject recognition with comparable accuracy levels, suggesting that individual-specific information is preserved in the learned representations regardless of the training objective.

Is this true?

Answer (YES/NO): NO